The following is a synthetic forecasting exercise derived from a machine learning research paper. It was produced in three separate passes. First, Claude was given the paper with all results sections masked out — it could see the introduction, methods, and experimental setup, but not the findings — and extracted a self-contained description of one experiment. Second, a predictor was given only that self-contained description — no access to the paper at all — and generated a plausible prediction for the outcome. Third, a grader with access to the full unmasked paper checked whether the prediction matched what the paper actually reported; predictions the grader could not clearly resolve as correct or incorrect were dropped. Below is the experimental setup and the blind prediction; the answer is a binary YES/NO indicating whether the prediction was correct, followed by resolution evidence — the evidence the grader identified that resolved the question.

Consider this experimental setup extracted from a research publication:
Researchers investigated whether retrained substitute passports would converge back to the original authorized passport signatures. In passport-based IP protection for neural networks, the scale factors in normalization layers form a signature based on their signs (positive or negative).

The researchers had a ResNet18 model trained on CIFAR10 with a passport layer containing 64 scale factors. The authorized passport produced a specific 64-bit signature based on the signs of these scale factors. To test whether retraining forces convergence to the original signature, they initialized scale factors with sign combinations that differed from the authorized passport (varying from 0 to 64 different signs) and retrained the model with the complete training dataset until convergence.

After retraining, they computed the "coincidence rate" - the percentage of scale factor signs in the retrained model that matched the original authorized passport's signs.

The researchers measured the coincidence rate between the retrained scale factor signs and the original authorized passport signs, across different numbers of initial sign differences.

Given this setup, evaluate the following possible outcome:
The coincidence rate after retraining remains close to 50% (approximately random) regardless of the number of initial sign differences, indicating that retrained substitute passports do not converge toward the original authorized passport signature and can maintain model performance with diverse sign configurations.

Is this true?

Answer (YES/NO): NO